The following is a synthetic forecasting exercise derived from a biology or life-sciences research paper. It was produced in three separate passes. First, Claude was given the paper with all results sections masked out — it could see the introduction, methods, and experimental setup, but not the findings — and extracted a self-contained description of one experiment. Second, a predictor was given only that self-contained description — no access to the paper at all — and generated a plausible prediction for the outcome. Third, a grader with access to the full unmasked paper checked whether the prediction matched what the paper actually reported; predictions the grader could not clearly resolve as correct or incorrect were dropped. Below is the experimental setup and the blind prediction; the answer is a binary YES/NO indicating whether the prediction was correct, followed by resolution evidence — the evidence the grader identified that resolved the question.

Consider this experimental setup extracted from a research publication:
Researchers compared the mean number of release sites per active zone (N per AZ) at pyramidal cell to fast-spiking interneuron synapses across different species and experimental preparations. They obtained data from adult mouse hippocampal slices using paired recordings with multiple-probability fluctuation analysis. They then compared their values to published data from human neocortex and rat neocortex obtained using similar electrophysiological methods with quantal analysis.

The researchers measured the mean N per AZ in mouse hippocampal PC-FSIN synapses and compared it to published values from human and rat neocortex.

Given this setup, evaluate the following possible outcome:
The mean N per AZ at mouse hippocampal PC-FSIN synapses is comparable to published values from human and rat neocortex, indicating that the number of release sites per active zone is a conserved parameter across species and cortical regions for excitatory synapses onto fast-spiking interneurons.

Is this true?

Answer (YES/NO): NO